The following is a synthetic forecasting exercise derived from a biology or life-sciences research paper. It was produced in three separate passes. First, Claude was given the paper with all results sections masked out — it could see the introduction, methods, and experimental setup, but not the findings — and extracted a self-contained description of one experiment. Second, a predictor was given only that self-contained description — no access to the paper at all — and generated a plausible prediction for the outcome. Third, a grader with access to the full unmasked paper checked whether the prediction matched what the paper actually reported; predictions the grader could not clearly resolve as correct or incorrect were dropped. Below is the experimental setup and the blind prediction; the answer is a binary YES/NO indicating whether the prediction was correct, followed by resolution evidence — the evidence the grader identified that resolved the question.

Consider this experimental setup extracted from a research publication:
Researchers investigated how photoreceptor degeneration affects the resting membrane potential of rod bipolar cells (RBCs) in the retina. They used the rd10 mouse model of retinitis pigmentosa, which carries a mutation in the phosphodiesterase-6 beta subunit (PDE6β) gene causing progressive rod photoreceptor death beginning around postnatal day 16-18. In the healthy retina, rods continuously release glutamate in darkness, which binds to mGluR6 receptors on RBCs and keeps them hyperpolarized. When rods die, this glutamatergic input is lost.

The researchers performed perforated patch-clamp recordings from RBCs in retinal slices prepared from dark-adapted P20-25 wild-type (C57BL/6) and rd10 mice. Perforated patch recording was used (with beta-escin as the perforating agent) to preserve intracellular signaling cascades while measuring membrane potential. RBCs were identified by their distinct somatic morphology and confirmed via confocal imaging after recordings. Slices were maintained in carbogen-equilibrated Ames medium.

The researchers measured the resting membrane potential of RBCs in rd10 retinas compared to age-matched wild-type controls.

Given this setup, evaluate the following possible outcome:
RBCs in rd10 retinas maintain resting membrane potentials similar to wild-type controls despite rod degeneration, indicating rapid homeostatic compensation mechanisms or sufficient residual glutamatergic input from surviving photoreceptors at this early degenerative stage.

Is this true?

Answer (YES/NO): NO